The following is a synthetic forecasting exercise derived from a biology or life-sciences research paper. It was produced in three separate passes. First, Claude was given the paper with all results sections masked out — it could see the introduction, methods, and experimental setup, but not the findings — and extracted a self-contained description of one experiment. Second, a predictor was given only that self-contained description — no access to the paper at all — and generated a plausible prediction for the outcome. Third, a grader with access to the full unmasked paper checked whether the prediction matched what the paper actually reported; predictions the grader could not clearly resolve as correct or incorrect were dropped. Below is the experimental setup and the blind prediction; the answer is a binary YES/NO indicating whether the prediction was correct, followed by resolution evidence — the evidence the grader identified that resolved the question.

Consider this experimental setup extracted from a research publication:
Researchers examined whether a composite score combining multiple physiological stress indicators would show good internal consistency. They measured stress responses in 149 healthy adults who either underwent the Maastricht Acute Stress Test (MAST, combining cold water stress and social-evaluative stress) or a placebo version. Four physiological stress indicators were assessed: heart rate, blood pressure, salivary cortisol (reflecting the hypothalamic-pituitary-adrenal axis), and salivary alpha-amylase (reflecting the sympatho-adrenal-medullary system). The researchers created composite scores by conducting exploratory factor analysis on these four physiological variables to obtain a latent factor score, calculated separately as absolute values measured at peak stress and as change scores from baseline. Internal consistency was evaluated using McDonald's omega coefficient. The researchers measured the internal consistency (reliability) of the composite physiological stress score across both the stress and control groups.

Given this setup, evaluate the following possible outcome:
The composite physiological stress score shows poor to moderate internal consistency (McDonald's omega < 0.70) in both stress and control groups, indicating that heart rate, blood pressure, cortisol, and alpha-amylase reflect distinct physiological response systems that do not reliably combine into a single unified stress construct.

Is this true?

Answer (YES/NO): YES